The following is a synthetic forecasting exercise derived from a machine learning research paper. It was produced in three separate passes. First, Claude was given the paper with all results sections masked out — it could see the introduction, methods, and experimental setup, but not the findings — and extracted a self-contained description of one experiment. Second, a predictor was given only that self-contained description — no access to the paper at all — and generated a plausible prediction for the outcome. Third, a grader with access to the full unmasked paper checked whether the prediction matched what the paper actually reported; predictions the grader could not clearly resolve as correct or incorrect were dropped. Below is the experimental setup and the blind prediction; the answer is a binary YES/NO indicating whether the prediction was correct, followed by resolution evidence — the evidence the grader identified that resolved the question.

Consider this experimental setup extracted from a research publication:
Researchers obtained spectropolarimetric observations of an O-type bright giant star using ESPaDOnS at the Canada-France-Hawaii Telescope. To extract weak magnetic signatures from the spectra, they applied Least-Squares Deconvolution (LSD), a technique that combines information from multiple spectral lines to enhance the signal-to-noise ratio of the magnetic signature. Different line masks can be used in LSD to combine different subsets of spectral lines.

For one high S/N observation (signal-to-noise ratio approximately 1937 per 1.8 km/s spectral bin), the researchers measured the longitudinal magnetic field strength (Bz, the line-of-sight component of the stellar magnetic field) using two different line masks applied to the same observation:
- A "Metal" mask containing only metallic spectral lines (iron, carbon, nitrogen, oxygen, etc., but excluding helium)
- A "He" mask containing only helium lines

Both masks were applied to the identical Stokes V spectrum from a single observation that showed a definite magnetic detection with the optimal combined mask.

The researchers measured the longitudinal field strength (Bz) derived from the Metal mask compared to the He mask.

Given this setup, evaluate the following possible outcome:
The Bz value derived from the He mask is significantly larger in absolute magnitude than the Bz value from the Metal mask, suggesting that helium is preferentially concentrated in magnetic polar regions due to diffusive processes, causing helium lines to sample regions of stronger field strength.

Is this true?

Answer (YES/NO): NO